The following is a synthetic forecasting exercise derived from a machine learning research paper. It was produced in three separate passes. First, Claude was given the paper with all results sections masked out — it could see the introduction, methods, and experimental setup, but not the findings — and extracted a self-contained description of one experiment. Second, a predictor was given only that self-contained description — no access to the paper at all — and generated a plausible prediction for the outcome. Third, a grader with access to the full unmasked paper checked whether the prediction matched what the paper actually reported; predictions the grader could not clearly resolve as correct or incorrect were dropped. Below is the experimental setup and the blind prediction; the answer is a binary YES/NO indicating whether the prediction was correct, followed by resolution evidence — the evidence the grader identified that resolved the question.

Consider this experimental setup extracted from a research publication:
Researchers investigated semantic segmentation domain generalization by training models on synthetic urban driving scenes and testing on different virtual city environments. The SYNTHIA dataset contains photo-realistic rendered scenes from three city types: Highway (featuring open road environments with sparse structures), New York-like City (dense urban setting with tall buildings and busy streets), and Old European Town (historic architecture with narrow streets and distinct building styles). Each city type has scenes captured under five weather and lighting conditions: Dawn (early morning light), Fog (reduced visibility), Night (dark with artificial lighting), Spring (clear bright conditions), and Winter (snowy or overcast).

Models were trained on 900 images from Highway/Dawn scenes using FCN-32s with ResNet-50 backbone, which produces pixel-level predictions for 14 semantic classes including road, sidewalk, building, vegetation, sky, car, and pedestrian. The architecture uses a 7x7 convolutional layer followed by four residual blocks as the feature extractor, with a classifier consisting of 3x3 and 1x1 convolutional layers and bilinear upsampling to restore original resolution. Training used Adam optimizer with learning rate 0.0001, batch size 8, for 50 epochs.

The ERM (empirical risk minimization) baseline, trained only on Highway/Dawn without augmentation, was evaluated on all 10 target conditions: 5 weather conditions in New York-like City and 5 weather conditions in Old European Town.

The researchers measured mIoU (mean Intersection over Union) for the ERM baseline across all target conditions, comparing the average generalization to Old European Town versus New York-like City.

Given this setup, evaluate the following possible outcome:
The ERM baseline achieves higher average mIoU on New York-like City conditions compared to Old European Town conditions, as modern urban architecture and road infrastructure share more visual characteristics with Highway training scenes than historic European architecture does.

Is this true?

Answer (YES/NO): NO